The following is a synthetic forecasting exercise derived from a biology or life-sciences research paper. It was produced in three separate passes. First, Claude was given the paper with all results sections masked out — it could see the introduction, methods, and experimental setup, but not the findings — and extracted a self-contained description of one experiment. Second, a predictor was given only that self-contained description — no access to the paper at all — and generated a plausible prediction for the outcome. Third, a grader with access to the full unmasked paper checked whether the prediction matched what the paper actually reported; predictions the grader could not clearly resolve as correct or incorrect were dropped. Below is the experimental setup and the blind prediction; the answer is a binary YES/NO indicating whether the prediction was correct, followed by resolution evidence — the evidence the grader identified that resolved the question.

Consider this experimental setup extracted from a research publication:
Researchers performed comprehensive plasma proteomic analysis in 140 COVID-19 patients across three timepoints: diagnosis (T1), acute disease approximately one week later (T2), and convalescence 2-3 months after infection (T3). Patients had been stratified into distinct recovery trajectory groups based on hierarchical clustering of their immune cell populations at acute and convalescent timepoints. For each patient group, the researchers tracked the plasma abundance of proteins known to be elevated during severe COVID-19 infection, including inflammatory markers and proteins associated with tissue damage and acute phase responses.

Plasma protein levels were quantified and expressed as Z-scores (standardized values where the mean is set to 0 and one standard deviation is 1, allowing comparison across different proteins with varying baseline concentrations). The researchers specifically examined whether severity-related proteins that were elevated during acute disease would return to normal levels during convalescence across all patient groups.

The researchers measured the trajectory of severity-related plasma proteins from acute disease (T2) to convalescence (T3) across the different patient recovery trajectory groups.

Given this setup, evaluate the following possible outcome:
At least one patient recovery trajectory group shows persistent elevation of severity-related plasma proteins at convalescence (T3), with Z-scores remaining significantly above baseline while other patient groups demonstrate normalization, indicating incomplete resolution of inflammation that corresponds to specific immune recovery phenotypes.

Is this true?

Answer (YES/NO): NO